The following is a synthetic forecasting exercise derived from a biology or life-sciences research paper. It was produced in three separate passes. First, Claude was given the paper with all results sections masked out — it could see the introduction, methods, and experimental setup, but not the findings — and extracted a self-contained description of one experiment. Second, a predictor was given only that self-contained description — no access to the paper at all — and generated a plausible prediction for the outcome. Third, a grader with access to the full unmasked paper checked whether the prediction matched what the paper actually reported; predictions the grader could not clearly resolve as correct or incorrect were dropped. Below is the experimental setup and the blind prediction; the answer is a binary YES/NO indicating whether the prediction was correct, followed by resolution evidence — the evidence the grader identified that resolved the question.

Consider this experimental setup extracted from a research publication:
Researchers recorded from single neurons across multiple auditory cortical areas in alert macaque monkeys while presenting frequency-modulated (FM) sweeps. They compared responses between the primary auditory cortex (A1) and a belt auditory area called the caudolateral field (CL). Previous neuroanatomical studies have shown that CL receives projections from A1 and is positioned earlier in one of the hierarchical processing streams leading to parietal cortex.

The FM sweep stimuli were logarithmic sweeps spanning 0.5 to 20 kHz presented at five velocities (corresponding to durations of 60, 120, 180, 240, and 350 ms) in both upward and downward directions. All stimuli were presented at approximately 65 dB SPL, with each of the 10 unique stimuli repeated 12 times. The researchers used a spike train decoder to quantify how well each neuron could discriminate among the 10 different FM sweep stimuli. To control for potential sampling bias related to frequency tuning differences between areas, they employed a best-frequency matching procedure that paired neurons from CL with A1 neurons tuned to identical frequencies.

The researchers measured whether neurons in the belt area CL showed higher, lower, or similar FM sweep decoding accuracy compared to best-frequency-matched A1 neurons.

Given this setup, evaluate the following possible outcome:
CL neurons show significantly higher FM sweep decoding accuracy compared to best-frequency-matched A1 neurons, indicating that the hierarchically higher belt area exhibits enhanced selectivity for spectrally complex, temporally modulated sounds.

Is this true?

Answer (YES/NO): NO